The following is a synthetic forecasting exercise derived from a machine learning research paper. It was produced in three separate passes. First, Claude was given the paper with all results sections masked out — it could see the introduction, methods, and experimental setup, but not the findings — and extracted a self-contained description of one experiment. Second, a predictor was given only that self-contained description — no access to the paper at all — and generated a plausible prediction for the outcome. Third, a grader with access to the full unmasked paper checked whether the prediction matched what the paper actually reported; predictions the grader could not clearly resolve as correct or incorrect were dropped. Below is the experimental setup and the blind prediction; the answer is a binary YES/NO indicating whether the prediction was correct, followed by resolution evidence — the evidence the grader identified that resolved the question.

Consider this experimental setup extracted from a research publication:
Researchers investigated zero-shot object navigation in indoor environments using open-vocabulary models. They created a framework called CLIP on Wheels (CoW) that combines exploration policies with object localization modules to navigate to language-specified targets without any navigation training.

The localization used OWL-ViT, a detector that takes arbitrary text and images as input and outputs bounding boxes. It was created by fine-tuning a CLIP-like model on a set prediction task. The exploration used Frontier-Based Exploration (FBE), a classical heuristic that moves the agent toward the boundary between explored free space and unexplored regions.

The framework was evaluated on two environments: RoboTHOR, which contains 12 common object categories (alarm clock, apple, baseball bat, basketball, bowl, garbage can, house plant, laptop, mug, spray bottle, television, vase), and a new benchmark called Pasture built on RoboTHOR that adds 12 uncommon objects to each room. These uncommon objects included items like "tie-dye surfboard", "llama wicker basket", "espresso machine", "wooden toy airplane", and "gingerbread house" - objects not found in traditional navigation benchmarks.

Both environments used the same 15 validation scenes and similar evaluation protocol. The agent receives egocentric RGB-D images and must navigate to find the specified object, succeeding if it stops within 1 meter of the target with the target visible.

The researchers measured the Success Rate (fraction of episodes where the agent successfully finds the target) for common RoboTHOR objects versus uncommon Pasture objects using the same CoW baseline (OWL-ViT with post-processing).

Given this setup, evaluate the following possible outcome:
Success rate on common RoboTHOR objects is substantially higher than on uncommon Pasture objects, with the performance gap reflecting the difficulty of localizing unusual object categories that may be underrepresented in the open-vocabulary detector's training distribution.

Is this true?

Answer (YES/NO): NO